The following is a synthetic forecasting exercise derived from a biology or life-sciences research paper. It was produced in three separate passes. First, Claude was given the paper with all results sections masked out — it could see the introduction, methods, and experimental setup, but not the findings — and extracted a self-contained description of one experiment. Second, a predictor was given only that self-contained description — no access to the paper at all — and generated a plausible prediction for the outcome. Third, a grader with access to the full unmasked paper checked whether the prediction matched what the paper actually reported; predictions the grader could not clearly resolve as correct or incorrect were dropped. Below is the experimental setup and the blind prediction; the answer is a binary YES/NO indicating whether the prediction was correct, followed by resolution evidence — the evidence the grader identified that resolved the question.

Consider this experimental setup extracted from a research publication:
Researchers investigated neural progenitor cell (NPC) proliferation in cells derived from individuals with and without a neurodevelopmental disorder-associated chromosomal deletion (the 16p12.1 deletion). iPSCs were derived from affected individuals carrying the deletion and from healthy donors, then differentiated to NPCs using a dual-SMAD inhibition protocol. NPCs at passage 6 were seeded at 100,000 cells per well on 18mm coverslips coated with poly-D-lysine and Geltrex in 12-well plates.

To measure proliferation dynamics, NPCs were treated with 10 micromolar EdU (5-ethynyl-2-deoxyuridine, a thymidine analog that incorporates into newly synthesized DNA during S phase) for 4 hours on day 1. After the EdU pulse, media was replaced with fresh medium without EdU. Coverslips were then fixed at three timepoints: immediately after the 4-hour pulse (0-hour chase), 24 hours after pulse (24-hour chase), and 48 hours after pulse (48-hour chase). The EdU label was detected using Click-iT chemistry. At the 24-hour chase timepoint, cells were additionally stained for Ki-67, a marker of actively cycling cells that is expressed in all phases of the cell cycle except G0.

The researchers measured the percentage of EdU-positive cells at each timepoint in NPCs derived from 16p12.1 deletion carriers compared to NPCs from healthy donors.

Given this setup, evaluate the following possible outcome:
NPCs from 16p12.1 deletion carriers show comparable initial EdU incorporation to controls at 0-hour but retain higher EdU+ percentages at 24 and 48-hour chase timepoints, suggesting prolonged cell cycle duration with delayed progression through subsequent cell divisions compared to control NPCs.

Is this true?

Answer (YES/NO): NO